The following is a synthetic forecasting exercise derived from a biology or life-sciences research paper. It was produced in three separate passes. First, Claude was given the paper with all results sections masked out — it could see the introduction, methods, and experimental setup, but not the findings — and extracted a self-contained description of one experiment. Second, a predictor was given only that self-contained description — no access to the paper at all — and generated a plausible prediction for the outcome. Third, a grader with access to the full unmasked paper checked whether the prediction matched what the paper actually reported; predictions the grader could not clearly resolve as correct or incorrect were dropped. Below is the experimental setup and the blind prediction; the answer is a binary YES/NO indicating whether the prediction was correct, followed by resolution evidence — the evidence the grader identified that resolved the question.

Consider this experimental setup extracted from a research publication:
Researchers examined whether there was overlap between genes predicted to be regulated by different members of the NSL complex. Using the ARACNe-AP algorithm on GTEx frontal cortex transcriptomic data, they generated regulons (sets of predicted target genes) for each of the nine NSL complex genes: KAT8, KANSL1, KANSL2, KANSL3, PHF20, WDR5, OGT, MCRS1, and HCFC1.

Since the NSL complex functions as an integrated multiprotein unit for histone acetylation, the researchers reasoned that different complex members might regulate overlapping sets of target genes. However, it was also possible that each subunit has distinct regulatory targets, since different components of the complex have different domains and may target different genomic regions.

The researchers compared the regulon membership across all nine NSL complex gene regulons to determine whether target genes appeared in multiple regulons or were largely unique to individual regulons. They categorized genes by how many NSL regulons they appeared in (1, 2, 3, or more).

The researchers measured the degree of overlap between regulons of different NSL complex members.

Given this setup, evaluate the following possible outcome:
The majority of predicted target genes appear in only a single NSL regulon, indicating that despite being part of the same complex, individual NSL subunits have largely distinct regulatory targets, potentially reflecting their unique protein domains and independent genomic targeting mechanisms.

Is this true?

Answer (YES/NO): NO